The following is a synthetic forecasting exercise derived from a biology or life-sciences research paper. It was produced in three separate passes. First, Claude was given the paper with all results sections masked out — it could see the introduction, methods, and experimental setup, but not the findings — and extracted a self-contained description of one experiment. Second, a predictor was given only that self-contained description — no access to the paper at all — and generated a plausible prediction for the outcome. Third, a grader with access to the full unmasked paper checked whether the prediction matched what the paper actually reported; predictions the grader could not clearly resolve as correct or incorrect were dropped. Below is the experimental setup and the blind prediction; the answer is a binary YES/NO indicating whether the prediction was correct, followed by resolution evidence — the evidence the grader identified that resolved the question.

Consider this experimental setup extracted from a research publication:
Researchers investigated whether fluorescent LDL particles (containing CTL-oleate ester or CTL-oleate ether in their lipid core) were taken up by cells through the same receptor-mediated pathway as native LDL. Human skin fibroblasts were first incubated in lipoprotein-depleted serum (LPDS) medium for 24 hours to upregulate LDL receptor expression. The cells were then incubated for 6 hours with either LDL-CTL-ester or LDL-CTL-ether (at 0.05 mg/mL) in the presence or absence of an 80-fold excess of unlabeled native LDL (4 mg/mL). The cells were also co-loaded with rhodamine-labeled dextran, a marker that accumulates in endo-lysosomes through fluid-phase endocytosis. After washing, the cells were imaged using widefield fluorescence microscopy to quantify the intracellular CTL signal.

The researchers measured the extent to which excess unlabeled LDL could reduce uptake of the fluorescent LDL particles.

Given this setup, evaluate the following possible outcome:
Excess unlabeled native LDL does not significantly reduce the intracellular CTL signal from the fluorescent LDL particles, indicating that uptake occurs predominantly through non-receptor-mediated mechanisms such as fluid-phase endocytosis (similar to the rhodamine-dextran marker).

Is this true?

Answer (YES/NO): NO